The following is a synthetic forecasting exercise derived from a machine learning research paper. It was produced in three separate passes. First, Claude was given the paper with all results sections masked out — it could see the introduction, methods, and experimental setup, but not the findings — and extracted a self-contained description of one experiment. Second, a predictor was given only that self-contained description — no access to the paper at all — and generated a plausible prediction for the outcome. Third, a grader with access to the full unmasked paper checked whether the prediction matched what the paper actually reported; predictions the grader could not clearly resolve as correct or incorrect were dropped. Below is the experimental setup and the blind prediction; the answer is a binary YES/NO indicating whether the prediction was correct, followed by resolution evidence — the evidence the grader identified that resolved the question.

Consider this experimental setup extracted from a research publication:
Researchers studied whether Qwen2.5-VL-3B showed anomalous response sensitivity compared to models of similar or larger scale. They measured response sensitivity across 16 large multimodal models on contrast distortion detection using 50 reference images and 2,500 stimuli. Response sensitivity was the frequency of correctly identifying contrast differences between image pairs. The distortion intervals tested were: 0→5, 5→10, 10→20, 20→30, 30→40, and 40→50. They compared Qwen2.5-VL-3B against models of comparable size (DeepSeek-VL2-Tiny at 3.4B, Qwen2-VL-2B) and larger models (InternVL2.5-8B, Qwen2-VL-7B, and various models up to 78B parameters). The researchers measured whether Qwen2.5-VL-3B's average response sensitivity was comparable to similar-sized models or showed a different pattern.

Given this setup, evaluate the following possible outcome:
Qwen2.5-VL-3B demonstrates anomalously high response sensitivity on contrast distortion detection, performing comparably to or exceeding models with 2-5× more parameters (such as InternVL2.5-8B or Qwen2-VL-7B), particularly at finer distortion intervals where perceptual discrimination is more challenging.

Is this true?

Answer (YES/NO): YES